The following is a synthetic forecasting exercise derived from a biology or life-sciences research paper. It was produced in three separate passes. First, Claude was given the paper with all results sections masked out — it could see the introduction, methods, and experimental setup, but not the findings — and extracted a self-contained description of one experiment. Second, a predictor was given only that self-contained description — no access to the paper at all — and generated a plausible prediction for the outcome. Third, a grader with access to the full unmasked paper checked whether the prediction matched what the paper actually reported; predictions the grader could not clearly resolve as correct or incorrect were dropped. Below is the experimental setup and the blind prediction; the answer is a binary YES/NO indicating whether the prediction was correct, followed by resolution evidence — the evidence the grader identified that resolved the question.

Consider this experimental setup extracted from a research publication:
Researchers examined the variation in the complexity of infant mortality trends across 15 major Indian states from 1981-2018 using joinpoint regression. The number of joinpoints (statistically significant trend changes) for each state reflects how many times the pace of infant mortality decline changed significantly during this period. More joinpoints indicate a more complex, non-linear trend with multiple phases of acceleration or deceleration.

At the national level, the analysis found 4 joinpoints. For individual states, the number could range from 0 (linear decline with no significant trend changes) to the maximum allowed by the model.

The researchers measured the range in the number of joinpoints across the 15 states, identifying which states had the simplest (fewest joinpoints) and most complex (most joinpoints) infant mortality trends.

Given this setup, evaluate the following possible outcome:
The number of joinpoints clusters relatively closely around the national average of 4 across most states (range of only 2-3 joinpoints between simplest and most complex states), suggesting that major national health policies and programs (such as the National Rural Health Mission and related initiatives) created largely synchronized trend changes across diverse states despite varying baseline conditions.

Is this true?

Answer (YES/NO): NO